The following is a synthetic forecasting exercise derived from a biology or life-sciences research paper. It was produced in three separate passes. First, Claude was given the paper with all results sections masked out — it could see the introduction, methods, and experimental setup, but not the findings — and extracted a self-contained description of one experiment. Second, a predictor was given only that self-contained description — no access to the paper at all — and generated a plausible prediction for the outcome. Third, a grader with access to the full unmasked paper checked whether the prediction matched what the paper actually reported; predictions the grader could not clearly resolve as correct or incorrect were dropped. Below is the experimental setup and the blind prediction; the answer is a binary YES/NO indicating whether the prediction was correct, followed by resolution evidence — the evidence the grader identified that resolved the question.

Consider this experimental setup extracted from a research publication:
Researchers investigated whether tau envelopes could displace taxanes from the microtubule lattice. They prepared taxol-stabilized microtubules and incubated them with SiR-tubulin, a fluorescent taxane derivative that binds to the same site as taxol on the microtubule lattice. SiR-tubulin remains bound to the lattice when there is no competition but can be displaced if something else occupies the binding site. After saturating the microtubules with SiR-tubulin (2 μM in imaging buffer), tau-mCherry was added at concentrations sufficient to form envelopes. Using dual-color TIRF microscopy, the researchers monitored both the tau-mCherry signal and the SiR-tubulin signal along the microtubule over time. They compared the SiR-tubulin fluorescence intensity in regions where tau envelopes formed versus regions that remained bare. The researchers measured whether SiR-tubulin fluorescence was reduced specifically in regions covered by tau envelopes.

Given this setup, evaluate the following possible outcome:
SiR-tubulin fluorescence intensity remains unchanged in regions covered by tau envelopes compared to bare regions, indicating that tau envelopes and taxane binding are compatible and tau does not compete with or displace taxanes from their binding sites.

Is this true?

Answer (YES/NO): NO